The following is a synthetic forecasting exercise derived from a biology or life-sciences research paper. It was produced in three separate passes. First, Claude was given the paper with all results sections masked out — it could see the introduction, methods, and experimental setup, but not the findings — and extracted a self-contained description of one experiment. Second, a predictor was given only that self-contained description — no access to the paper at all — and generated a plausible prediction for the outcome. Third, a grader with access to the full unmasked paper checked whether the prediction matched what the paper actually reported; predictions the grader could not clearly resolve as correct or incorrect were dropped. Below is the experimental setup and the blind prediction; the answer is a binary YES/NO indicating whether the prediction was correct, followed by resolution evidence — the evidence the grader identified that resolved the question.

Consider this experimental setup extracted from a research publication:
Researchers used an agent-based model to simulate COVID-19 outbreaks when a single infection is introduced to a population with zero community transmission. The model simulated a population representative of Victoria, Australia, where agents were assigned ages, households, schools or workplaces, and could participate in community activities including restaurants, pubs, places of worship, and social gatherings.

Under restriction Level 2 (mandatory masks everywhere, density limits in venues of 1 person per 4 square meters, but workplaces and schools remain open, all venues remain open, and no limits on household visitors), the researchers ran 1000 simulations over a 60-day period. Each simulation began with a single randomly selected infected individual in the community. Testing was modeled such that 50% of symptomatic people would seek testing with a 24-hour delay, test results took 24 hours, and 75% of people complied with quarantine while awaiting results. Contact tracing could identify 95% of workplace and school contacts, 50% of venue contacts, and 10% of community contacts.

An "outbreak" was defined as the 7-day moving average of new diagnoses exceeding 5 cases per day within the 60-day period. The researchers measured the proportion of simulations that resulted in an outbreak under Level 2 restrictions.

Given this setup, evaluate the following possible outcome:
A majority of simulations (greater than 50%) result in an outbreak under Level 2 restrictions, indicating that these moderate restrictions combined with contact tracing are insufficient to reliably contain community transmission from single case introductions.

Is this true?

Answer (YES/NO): NO